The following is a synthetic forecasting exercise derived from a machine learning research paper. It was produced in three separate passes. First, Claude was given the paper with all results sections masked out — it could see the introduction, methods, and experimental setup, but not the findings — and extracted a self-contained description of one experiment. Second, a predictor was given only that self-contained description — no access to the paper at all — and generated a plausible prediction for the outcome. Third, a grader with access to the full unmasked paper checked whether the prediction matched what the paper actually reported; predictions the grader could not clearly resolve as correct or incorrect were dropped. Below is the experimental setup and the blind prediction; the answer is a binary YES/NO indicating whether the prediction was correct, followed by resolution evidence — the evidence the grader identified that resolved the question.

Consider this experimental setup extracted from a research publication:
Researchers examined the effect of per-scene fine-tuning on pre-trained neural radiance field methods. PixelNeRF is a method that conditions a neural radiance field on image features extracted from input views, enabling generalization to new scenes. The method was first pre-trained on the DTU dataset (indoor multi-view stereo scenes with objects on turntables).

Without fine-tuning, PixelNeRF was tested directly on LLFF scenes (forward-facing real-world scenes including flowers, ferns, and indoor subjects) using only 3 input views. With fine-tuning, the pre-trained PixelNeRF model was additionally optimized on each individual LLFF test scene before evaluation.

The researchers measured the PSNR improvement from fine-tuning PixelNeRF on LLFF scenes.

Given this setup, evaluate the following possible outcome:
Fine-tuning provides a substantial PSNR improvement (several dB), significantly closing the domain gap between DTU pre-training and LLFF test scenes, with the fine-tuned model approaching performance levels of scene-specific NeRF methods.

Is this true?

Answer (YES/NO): NO